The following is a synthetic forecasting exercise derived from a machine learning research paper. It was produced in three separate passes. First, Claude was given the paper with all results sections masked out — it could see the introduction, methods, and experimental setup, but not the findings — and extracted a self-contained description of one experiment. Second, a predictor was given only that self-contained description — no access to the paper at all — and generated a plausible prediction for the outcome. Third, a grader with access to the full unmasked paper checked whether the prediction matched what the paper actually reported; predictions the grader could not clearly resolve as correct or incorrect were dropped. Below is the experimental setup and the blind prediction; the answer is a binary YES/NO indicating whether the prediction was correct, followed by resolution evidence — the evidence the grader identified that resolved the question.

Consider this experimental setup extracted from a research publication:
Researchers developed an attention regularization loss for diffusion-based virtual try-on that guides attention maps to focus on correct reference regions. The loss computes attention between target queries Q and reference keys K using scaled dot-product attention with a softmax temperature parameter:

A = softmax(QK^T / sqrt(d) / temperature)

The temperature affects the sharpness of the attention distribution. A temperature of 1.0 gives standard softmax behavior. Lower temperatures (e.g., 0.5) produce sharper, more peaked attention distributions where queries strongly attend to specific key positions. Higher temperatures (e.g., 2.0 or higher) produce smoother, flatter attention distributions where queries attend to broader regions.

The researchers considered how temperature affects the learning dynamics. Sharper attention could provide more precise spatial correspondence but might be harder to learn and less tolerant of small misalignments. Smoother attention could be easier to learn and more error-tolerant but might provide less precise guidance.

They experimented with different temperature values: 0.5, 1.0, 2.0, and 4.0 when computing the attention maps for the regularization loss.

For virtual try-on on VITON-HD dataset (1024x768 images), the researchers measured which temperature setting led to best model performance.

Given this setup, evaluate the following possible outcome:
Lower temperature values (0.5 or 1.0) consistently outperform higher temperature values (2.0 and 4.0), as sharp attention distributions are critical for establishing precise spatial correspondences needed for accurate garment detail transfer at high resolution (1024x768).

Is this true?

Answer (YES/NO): NO